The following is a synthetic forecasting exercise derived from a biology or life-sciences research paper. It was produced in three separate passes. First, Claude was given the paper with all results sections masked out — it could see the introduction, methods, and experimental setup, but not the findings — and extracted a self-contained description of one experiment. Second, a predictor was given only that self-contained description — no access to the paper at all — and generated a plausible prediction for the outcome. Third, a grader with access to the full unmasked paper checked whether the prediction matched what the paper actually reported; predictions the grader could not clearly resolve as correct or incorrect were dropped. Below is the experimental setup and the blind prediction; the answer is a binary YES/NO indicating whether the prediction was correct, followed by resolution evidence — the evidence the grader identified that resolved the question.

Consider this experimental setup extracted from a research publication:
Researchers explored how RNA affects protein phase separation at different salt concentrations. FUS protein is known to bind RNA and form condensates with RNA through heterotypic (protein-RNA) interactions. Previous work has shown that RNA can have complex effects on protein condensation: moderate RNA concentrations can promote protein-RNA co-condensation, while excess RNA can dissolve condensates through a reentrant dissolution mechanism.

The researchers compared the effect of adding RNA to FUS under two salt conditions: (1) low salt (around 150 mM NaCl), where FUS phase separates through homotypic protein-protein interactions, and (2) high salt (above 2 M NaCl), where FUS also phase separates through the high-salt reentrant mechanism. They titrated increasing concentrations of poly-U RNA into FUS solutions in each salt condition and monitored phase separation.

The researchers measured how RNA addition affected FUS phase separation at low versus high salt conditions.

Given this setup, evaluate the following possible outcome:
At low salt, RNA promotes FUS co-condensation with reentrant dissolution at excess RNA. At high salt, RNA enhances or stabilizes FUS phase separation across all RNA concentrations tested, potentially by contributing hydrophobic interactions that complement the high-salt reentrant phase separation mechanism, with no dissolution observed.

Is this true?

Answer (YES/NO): NO